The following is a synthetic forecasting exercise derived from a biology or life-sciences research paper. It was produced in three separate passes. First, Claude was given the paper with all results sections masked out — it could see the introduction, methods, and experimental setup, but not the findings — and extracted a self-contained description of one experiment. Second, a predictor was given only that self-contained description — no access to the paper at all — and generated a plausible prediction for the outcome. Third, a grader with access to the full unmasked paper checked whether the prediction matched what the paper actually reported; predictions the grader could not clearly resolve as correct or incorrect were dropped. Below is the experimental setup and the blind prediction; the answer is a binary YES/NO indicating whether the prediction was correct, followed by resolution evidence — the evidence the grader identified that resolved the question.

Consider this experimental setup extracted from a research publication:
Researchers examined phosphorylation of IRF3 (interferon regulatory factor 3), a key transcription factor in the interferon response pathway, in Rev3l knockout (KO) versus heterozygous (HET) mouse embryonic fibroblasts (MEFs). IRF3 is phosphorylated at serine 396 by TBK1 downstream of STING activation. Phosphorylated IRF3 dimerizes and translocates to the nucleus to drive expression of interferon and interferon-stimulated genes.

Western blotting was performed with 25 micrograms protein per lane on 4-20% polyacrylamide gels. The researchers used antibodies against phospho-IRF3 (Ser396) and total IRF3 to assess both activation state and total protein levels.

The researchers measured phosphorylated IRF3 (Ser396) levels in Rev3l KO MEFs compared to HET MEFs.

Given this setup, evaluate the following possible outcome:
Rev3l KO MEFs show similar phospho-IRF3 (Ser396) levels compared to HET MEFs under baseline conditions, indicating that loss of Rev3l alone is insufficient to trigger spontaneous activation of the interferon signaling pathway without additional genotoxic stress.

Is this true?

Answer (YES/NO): NO